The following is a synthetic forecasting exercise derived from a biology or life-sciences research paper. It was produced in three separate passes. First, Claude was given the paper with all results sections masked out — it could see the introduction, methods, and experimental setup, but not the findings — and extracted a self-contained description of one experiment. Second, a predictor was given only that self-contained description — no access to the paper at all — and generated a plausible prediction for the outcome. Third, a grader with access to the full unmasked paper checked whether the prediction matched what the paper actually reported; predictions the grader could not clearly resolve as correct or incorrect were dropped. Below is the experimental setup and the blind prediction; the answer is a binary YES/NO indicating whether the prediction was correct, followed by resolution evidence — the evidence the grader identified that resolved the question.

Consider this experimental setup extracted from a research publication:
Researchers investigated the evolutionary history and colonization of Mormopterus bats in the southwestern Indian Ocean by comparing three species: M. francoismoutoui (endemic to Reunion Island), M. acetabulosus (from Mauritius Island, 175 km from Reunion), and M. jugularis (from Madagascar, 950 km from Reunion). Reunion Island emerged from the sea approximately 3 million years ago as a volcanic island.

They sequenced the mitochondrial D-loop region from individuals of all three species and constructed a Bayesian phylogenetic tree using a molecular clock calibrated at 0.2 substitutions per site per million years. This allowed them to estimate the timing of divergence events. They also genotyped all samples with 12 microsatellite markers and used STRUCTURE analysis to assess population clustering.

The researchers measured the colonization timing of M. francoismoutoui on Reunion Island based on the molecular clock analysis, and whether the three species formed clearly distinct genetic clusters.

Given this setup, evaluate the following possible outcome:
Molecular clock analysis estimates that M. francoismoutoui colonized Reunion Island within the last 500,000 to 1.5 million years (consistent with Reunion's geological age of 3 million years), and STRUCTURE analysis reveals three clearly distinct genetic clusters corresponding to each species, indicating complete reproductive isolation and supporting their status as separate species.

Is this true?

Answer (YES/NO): NO